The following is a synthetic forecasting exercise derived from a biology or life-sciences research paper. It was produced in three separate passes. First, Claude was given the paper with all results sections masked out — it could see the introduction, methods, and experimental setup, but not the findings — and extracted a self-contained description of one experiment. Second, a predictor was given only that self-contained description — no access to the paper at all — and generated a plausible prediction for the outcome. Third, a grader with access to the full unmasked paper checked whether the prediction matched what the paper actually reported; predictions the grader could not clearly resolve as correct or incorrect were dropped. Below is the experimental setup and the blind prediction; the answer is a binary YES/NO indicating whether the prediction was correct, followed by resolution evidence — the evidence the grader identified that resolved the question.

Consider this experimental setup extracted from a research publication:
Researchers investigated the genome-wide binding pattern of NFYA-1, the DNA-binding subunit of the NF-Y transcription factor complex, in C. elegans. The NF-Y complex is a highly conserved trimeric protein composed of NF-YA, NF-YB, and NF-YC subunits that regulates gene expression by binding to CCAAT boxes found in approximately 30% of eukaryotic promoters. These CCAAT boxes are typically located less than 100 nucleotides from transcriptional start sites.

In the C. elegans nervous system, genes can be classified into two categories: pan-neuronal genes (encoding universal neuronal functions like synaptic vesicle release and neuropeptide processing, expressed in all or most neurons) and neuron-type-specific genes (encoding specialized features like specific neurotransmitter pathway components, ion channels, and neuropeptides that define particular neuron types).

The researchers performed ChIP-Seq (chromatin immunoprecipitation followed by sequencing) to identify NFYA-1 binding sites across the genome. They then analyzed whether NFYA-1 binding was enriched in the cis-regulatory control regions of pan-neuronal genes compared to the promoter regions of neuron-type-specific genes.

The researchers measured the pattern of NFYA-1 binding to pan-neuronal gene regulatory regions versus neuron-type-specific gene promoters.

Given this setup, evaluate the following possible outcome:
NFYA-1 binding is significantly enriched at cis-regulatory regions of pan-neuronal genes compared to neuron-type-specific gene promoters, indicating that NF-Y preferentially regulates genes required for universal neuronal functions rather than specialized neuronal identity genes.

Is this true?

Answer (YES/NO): YES